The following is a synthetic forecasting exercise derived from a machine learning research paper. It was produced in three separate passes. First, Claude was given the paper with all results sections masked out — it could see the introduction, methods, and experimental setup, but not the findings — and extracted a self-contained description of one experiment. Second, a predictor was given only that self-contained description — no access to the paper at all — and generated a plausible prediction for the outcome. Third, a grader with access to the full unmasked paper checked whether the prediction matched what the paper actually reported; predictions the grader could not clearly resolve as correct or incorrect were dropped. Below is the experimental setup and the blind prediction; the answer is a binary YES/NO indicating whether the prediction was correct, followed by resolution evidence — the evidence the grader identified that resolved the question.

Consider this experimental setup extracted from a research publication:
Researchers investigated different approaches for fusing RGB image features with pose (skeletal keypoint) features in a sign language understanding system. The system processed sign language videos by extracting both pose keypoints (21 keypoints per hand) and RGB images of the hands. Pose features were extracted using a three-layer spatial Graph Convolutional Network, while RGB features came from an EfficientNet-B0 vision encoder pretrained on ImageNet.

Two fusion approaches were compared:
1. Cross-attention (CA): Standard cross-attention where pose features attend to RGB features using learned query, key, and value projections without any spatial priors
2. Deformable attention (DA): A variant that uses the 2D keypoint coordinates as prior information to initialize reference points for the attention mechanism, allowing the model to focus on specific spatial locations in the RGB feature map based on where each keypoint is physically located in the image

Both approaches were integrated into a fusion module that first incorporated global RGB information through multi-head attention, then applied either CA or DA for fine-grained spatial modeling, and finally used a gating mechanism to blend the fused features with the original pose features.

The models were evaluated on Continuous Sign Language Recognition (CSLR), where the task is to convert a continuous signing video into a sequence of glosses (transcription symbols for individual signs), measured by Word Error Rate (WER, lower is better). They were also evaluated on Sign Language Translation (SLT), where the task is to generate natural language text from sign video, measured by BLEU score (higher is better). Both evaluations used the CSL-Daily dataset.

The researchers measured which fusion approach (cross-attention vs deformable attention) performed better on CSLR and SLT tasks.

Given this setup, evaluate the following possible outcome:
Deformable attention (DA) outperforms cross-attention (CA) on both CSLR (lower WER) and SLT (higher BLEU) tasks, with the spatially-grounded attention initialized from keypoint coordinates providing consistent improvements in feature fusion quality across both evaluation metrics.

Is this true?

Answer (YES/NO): YES